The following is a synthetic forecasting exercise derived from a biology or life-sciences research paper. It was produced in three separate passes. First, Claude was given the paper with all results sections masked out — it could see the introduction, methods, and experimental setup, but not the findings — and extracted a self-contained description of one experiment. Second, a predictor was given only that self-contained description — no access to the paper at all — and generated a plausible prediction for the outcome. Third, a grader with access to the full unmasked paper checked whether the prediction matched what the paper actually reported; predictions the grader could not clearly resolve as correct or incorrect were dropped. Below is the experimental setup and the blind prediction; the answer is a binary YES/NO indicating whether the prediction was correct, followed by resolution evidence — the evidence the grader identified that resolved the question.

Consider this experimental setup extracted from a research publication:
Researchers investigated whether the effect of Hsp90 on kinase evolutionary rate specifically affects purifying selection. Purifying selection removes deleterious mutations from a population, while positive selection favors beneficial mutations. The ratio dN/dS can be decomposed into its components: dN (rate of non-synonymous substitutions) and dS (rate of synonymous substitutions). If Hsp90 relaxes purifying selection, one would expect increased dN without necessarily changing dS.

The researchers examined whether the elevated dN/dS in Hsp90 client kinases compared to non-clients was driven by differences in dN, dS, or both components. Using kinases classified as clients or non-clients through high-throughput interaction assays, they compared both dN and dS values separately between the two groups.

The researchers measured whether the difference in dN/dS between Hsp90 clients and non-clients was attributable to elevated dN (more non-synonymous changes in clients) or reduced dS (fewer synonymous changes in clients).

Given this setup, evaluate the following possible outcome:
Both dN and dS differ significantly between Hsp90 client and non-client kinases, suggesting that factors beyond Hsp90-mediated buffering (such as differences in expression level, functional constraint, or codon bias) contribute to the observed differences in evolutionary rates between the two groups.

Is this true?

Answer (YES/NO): NO